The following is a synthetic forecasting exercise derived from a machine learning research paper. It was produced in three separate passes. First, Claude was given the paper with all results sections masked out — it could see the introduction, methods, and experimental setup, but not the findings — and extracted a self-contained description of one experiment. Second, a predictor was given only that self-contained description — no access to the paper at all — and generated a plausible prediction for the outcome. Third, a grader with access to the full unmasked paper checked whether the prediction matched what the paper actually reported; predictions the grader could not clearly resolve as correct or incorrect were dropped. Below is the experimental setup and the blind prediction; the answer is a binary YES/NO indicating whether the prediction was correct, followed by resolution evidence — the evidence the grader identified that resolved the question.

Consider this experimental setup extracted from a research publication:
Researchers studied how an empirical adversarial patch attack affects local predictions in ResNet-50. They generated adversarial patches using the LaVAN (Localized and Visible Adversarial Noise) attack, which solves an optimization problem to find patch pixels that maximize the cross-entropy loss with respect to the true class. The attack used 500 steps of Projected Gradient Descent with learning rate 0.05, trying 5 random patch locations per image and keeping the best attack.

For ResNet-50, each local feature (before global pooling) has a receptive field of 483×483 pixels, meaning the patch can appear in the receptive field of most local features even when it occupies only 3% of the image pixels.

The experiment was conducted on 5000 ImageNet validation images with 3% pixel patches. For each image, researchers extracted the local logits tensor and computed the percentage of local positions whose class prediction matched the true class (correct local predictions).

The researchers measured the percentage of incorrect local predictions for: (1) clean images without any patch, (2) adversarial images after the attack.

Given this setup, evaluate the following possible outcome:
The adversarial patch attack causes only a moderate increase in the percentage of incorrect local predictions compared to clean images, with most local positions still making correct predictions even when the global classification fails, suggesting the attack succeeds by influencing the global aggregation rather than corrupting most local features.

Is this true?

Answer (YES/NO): NO